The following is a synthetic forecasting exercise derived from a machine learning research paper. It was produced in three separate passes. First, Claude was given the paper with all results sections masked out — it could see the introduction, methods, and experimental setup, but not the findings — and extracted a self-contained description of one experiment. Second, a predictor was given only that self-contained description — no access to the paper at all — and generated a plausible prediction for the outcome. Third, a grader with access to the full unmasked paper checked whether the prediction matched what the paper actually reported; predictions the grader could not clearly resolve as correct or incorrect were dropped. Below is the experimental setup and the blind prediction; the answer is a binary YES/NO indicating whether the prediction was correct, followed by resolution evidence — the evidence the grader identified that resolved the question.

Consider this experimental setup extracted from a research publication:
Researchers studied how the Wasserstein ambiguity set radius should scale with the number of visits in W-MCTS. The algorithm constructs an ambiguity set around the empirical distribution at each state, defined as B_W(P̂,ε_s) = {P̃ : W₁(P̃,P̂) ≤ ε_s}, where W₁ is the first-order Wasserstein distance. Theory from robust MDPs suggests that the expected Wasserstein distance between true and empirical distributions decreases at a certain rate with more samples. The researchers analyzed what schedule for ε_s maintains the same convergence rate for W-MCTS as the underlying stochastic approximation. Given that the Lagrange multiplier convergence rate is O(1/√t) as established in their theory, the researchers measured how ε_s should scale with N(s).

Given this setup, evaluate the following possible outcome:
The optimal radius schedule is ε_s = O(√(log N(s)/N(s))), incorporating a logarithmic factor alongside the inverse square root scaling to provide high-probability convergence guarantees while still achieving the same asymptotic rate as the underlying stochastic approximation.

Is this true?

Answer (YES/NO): NO